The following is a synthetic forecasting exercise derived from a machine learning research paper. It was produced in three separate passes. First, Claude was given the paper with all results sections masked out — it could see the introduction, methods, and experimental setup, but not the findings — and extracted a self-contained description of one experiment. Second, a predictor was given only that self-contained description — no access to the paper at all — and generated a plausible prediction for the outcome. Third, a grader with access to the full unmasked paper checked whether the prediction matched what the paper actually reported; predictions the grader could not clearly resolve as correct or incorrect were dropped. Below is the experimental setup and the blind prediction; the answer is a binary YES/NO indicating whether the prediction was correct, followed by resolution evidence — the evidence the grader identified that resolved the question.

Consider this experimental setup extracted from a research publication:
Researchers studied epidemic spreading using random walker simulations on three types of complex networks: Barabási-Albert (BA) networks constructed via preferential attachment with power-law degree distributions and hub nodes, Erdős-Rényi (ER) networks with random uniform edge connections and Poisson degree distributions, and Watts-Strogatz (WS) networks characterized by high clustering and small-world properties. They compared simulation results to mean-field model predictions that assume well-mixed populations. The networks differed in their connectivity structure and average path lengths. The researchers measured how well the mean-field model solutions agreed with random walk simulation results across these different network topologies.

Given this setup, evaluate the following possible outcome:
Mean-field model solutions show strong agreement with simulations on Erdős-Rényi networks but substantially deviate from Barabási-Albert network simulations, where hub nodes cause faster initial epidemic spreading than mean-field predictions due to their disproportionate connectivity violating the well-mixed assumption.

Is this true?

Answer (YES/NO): NO